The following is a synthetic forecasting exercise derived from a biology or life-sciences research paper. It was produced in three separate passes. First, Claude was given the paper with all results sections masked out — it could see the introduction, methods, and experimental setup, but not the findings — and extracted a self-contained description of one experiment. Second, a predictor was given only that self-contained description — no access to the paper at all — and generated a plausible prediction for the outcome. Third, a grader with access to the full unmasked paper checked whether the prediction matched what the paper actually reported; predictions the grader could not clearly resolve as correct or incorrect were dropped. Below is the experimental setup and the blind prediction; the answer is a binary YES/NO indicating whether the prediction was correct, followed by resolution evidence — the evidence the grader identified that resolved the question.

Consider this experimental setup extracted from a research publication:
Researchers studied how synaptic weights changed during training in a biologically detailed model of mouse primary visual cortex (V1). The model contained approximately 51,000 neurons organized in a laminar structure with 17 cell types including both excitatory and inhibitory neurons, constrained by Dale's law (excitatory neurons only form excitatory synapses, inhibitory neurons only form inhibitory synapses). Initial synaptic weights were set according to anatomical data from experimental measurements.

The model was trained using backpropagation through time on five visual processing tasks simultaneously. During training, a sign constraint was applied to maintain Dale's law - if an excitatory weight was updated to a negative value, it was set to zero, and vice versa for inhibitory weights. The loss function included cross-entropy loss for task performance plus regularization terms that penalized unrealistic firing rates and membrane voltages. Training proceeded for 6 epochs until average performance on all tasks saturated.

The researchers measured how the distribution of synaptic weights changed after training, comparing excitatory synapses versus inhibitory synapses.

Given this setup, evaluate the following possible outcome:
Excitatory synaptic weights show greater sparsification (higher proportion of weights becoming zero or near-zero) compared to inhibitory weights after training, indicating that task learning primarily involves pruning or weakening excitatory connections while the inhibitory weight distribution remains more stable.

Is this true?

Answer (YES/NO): NO